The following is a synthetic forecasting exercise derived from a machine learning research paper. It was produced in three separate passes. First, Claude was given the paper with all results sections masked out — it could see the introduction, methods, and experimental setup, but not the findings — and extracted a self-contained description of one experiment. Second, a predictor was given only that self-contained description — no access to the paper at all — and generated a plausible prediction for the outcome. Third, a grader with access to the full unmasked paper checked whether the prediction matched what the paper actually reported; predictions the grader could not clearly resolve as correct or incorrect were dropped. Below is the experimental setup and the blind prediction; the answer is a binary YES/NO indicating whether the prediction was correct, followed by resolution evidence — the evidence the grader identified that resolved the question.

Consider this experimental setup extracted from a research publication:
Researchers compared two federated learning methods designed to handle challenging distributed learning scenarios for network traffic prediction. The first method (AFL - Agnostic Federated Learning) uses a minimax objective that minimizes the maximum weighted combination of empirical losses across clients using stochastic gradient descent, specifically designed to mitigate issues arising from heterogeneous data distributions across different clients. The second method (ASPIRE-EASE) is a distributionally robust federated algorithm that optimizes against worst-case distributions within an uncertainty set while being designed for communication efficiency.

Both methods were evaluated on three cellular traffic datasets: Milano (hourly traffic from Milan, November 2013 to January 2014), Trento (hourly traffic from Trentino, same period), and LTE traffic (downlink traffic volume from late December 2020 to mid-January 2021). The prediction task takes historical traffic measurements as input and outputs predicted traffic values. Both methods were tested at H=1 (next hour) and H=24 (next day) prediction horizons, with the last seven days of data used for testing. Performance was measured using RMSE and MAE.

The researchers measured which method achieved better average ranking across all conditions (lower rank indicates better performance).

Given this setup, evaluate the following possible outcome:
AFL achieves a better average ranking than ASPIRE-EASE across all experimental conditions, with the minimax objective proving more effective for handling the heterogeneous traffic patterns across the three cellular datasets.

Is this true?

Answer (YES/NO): NO